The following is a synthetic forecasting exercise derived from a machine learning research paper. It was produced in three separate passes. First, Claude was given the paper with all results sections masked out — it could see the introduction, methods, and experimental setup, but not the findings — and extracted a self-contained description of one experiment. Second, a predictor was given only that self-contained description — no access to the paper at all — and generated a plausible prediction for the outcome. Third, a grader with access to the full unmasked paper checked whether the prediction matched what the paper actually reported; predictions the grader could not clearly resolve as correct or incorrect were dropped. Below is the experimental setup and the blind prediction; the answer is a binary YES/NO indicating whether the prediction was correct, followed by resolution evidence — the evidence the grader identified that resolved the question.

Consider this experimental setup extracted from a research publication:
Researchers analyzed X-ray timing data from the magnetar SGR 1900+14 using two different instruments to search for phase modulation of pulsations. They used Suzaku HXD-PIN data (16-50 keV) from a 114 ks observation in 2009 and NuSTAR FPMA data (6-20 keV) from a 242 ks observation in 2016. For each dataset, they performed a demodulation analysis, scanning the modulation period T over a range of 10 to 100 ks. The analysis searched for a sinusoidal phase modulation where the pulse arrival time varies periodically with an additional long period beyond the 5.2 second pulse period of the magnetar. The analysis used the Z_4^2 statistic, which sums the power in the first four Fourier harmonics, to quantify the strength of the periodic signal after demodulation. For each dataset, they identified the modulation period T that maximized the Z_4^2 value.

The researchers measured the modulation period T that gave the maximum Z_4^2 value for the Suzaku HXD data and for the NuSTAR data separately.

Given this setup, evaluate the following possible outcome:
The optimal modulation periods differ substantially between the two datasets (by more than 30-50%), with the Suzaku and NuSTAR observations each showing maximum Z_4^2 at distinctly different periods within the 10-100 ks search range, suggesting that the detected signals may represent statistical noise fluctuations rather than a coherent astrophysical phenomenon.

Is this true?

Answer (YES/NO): NO